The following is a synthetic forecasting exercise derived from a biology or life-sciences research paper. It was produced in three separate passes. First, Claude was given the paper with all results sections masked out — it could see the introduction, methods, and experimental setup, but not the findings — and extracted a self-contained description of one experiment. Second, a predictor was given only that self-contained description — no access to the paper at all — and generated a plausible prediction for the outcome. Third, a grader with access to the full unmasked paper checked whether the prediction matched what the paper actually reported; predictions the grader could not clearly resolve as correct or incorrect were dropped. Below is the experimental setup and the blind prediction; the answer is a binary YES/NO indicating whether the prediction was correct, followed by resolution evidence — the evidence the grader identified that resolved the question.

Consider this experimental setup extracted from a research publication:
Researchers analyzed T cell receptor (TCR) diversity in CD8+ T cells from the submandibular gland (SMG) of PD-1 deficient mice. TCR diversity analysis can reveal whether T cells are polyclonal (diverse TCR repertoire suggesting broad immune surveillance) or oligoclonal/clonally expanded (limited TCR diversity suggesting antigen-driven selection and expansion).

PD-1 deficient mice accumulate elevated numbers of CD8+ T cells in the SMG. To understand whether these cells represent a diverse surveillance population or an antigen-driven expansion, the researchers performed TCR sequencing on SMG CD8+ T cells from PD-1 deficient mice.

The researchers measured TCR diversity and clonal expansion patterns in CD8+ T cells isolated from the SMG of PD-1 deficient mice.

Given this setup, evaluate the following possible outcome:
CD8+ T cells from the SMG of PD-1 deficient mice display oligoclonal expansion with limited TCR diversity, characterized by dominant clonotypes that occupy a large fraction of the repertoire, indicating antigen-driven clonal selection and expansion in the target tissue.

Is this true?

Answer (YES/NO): YES